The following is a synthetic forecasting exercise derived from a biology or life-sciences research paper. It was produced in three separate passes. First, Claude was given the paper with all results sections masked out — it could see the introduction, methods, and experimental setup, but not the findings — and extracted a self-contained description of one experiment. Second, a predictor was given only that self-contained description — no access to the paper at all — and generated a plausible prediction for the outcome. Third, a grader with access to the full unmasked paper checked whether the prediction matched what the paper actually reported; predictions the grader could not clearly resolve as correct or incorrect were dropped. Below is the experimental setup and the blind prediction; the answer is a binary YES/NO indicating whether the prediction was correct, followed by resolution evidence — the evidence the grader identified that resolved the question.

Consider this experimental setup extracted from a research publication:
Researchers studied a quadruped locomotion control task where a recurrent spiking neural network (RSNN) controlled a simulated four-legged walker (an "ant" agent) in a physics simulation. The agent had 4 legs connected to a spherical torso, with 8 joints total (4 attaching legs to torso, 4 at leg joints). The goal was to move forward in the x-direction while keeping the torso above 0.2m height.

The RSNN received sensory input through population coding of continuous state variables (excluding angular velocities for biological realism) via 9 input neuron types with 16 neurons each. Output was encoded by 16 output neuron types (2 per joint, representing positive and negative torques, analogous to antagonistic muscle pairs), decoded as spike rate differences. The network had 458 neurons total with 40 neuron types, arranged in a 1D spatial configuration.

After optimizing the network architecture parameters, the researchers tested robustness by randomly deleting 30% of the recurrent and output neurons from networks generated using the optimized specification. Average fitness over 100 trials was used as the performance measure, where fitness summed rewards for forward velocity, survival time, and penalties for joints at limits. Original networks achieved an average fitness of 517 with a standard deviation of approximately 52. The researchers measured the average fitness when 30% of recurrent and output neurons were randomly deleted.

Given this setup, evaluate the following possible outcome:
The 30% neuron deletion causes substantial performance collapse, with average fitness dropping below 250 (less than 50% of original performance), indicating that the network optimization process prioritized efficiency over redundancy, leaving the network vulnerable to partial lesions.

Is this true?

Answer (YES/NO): NO